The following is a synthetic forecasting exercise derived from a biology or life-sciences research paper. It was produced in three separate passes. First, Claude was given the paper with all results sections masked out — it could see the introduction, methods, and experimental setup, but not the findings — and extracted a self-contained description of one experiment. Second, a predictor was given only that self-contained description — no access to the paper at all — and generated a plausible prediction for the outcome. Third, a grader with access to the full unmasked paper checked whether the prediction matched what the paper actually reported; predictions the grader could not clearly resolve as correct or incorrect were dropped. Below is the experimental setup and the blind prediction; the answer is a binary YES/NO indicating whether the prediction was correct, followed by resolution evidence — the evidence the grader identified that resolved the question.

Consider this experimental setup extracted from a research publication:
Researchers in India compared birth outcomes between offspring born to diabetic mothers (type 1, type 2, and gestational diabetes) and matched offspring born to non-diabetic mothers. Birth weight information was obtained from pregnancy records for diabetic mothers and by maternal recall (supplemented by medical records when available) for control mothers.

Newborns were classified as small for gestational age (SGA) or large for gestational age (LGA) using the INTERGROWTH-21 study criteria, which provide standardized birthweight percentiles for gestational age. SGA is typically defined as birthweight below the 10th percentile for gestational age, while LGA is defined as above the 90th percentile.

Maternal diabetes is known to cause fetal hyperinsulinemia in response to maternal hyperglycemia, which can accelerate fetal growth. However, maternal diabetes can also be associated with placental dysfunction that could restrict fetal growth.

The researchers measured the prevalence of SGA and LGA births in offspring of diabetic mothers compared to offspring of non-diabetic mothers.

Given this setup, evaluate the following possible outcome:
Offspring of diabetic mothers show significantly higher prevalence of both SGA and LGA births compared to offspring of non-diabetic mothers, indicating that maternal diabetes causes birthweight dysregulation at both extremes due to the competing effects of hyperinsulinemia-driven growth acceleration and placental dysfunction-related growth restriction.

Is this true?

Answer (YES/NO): NO